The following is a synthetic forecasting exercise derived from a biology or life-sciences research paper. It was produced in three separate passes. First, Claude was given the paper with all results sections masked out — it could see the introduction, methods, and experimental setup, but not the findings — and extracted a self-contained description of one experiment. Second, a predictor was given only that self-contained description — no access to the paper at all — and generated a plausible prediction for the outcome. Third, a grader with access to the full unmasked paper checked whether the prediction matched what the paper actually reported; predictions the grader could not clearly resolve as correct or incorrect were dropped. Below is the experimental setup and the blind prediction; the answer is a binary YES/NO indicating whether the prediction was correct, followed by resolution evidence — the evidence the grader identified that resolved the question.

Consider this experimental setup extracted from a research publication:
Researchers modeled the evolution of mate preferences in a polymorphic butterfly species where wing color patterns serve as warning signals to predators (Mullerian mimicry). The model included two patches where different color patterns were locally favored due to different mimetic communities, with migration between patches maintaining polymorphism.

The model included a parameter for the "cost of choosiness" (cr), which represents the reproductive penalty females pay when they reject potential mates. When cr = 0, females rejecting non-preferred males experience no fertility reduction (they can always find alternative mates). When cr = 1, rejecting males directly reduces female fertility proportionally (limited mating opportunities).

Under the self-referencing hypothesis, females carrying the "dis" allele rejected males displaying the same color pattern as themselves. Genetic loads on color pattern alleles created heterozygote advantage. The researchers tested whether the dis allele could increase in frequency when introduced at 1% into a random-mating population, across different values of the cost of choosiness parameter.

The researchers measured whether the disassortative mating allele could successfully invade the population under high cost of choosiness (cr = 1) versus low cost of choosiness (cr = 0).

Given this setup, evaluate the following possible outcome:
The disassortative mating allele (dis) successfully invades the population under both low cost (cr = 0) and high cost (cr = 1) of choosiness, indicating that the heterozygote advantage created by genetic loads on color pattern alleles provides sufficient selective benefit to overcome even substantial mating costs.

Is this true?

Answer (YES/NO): NO